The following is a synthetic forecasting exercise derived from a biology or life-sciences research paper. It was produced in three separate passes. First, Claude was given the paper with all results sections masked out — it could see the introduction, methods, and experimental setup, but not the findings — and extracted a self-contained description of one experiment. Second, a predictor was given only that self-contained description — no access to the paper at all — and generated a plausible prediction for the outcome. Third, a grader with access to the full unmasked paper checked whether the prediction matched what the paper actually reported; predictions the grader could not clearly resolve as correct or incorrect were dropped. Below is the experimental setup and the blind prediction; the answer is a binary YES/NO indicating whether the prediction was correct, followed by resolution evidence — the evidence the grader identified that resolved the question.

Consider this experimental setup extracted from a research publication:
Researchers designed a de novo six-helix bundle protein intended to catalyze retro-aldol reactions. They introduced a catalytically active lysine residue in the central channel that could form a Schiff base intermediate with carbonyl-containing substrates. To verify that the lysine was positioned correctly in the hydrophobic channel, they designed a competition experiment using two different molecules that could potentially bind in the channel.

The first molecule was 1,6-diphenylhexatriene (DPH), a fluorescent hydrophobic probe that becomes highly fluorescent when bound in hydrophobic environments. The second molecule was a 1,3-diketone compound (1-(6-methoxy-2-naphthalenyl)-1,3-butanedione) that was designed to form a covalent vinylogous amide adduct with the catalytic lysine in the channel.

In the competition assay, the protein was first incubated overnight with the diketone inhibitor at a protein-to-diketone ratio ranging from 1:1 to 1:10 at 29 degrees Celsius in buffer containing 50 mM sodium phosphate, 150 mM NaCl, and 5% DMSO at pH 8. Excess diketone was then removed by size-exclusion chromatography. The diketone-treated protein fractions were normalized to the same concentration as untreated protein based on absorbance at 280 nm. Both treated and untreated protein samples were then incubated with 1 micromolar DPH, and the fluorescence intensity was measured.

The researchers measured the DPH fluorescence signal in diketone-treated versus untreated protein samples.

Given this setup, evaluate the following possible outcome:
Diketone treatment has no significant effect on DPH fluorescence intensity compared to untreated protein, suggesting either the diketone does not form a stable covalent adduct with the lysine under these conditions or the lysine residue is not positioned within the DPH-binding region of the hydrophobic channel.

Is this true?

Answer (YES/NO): NO